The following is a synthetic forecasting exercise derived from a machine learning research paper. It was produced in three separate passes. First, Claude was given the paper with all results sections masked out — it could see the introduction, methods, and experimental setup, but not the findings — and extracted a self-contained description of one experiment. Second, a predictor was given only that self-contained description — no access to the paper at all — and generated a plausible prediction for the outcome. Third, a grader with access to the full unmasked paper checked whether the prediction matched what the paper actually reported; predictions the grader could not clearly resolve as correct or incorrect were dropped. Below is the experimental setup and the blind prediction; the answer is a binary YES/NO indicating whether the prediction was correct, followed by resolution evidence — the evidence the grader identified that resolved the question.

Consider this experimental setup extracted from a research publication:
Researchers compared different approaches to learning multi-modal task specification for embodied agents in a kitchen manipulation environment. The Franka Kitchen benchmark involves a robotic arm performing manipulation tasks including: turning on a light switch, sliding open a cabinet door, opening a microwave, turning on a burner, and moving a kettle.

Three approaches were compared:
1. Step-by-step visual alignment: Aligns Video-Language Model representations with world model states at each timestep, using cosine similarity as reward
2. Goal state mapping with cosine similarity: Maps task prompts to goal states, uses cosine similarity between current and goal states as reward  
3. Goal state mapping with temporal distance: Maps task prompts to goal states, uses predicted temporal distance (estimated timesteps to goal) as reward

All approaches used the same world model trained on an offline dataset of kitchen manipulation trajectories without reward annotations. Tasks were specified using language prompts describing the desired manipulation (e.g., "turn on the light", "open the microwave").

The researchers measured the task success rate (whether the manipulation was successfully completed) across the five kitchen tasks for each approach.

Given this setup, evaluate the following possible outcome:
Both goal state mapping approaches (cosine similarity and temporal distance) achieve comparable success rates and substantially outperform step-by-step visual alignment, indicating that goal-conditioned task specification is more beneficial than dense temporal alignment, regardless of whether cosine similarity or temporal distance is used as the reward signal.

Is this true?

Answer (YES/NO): NO